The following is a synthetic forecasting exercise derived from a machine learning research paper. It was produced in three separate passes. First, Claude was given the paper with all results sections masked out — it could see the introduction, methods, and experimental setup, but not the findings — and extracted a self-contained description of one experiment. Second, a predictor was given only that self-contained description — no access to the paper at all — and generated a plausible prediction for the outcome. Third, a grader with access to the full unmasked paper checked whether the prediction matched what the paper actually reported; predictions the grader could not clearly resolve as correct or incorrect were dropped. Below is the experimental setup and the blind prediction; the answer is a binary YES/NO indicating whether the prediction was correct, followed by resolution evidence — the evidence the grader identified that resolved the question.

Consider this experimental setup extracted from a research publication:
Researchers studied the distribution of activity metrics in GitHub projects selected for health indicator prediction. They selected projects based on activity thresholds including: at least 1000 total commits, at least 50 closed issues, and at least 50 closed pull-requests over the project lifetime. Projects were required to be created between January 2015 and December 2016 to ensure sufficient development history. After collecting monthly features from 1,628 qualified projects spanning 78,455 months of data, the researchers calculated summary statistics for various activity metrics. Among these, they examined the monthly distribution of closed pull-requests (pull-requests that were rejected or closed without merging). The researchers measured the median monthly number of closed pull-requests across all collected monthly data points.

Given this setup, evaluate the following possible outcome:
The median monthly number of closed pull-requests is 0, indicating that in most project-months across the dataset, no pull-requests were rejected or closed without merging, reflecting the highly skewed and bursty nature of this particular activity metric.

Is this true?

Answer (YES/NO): YES